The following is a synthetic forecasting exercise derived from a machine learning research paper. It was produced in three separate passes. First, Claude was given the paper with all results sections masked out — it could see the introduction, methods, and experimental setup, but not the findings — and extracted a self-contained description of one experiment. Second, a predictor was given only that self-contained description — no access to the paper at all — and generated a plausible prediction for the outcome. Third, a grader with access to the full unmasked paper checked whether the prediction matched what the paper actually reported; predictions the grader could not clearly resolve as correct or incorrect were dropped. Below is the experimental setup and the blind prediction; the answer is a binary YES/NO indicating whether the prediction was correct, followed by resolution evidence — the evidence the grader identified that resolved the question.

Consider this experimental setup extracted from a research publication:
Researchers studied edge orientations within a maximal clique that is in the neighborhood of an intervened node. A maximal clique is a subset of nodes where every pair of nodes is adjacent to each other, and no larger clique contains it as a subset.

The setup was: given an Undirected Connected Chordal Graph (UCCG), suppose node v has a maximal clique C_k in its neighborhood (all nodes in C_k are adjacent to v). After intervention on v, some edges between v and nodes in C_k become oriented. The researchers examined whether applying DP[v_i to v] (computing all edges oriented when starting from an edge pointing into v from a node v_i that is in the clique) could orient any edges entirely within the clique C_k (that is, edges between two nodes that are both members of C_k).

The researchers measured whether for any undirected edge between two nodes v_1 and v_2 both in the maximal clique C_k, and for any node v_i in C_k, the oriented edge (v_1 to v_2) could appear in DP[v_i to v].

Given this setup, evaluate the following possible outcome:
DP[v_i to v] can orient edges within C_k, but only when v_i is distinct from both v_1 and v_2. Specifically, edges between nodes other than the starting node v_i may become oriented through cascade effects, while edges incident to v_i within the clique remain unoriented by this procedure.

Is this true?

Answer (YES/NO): NO